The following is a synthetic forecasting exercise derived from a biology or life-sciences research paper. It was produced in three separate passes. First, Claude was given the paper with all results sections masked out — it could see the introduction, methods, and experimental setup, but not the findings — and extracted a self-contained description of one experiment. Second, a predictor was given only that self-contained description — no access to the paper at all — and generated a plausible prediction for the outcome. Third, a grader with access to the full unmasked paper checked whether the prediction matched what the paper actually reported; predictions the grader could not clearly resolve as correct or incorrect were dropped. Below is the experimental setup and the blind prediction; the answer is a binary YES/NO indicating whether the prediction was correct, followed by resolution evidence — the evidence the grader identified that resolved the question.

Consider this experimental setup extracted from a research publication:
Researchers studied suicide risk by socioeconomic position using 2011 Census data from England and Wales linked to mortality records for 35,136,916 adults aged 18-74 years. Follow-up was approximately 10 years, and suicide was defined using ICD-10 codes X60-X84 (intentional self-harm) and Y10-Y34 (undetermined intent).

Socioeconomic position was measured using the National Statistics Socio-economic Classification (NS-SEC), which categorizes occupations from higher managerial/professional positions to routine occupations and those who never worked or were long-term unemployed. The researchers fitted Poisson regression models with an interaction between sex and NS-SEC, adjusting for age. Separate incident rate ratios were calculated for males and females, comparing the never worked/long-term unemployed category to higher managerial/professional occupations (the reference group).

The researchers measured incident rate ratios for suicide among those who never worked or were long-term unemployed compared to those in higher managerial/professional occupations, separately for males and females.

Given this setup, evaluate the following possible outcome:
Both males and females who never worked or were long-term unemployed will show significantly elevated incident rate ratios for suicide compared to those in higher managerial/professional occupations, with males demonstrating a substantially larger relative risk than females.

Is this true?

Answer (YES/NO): NO